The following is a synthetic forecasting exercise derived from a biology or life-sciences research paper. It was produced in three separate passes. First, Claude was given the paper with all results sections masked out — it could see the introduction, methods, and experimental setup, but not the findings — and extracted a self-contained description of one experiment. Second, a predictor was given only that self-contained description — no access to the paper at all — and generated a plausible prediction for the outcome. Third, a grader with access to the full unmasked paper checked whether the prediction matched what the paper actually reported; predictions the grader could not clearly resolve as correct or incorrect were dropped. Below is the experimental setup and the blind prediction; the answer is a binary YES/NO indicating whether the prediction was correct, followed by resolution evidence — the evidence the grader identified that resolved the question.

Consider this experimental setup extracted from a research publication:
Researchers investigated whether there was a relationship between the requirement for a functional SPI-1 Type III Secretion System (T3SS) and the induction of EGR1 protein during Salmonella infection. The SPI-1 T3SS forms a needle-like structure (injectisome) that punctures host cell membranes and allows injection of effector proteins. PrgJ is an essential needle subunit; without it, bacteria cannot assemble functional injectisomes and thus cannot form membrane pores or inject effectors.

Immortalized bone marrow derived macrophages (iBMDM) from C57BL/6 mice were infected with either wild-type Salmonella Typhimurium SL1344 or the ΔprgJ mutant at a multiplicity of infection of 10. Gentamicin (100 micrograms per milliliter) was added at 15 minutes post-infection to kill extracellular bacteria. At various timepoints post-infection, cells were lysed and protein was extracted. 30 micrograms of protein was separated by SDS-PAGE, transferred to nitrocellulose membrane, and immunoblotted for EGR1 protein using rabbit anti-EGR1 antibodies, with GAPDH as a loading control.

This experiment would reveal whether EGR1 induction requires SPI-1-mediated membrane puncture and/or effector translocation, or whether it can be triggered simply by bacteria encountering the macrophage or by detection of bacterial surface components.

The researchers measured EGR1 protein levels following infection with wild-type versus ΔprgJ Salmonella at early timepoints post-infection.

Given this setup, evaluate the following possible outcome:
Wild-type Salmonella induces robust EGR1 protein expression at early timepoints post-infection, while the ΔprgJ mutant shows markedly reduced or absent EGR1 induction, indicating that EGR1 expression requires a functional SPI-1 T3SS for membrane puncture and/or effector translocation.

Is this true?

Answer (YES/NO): YES